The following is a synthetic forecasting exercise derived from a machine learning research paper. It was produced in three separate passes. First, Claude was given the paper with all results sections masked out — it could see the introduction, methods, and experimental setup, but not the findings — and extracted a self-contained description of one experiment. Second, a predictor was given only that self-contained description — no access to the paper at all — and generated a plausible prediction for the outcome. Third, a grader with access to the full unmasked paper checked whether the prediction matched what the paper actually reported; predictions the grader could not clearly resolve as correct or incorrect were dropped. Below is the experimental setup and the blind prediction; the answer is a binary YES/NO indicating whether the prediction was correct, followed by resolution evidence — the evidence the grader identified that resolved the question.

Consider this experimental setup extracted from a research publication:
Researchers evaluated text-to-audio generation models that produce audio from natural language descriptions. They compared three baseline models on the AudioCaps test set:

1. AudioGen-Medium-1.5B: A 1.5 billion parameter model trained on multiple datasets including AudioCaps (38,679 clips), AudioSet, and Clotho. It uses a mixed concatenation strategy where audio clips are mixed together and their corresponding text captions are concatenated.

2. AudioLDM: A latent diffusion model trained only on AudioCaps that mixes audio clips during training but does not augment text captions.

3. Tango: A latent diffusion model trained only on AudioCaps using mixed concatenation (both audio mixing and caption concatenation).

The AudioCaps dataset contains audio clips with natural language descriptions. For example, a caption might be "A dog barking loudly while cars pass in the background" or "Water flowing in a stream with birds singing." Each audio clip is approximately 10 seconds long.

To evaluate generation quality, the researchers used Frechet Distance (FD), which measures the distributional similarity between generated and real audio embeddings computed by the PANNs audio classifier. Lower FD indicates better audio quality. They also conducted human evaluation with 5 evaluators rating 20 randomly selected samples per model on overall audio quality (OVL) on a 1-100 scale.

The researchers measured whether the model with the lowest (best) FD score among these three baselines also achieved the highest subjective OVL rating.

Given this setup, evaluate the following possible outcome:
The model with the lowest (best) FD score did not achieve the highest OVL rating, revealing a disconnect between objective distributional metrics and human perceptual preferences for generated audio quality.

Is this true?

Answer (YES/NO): YES